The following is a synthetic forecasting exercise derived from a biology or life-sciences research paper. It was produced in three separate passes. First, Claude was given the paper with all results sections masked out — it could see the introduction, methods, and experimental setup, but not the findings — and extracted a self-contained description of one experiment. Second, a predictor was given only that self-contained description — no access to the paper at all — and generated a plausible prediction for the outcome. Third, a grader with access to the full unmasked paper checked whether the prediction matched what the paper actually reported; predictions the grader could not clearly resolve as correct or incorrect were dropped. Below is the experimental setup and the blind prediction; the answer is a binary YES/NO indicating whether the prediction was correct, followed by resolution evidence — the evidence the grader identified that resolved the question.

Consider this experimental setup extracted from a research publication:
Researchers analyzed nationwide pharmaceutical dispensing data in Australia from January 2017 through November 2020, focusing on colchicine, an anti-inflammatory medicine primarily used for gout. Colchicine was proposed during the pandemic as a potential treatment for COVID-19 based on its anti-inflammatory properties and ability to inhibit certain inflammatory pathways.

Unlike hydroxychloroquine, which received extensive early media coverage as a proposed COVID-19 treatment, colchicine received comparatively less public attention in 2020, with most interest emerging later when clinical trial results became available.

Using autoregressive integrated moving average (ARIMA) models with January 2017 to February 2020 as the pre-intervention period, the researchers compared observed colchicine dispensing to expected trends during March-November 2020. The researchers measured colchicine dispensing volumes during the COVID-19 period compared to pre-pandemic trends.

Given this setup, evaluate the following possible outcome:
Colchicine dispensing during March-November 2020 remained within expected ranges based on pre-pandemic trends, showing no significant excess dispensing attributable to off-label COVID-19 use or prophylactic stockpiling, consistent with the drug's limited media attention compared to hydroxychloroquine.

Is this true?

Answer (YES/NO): NO